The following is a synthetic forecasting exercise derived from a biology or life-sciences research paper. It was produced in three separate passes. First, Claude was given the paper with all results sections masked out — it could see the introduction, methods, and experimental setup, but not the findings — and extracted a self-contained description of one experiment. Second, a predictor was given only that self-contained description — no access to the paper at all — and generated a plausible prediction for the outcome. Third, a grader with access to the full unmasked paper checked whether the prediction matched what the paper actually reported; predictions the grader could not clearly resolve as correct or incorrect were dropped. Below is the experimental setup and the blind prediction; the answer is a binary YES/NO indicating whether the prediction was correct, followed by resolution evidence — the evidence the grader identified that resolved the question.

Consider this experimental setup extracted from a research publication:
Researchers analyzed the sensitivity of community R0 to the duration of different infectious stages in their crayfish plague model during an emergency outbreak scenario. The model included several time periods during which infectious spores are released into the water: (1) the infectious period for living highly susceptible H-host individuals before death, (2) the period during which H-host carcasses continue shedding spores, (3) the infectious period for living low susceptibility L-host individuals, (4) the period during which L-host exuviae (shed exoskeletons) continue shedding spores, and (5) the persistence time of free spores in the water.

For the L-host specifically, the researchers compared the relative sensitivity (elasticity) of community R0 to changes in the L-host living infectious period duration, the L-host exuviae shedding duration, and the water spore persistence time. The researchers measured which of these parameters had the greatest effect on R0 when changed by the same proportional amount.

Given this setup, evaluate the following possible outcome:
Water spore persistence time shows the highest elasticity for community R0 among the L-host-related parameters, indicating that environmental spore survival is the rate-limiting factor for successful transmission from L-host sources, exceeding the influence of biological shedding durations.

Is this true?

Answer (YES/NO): YES